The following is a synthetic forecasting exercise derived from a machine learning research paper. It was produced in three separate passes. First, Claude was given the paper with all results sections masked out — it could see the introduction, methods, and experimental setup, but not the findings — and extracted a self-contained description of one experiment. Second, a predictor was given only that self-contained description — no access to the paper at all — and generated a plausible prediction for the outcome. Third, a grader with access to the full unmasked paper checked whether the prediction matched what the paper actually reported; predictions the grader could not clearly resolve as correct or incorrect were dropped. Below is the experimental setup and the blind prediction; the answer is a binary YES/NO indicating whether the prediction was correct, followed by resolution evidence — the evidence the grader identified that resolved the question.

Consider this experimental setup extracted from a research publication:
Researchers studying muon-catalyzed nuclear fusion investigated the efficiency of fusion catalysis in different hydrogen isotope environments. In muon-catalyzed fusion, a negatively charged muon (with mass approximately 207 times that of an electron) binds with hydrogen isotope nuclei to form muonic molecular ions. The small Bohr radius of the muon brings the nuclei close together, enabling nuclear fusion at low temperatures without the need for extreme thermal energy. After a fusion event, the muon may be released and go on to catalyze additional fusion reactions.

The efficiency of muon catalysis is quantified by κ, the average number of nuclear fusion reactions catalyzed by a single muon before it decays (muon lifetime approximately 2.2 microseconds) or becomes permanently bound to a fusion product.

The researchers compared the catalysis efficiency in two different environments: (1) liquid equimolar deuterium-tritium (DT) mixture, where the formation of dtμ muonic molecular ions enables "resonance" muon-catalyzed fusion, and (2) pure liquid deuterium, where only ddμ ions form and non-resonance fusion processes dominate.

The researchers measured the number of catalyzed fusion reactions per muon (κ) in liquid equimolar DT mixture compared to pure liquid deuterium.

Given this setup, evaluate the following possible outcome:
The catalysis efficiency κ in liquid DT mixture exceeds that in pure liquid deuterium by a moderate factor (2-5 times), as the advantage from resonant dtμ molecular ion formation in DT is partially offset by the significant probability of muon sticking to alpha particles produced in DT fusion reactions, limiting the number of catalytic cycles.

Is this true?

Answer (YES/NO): NO